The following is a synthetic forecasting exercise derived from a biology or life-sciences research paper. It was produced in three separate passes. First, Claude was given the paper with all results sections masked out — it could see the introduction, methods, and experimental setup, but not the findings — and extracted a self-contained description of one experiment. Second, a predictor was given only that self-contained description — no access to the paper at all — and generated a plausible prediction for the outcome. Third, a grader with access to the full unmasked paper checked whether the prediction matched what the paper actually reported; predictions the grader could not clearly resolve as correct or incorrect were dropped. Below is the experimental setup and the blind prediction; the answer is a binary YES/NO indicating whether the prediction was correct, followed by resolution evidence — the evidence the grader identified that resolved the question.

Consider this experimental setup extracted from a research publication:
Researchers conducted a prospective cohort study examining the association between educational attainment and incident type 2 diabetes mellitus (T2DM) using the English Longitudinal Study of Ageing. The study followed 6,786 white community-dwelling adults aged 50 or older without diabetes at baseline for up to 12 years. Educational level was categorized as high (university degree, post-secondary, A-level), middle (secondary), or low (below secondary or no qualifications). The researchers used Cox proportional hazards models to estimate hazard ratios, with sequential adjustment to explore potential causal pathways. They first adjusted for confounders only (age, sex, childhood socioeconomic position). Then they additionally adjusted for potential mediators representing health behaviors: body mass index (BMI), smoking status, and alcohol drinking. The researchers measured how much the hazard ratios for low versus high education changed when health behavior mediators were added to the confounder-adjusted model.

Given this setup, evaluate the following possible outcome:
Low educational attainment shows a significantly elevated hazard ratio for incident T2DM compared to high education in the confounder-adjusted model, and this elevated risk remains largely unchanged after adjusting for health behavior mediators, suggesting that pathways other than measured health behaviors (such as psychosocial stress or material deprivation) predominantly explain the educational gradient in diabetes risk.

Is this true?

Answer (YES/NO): NO